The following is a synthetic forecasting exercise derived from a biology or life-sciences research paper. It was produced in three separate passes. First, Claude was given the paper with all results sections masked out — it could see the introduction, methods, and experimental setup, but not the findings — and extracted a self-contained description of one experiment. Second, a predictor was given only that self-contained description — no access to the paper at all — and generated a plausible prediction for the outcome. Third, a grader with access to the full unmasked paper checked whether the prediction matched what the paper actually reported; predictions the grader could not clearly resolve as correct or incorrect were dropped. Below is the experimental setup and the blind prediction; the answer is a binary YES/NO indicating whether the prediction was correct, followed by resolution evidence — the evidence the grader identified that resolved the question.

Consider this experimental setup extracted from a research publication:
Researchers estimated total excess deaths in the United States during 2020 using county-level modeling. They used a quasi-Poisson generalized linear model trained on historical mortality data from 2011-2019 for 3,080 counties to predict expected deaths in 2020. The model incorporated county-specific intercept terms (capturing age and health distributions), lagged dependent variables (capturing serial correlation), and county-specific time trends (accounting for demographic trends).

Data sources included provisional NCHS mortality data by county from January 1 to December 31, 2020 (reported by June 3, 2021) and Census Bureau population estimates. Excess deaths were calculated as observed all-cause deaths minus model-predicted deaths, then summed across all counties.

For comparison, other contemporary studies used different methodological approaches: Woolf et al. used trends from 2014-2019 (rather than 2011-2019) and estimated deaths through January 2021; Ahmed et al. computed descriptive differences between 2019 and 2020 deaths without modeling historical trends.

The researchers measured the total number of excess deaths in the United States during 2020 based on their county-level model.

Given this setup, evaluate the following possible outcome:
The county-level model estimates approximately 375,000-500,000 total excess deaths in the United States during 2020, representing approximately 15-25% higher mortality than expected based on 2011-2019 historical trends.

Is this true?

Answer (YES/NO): YES